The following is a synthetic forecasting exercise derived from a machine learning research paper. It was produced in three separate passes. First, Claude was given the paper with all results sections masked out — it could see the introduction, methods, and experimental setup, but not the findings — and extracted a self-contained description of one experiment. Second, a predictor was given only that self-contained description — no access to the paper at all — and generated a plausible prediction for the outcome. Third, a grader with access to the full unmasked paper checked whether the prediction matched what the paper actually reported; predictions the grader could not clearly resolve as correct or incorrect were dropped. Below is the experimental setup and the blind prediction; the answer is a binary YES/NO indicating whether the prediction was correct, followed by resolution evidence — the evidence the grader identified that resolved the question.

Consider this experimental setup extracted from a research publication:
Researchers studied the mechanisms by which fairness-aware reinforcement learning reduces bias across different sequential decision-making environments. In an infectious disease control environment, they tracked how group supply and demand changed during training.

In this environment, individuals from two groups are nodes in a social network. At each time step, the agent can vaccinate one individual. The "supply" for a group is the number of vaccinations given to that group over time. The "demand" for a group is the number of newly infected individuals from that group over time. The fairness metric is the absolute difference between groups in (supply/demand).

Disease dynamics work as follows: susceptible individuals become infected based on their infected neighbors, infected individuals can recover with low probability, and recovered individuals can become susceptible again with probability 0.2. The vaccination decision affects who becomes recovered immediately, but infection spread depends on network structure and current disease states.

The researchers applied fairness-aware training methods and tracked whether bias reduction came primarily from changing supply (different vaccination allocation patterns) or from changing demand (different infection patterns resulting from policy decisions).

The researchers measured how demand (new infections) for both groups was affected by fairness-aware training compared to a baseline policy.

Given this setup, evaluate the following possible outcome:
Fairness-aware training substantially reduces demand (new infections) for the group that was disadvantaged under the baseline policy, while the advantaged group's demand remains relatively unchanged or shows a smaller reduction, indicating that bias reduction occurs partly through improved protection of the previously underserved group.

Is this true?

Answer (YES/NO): NO